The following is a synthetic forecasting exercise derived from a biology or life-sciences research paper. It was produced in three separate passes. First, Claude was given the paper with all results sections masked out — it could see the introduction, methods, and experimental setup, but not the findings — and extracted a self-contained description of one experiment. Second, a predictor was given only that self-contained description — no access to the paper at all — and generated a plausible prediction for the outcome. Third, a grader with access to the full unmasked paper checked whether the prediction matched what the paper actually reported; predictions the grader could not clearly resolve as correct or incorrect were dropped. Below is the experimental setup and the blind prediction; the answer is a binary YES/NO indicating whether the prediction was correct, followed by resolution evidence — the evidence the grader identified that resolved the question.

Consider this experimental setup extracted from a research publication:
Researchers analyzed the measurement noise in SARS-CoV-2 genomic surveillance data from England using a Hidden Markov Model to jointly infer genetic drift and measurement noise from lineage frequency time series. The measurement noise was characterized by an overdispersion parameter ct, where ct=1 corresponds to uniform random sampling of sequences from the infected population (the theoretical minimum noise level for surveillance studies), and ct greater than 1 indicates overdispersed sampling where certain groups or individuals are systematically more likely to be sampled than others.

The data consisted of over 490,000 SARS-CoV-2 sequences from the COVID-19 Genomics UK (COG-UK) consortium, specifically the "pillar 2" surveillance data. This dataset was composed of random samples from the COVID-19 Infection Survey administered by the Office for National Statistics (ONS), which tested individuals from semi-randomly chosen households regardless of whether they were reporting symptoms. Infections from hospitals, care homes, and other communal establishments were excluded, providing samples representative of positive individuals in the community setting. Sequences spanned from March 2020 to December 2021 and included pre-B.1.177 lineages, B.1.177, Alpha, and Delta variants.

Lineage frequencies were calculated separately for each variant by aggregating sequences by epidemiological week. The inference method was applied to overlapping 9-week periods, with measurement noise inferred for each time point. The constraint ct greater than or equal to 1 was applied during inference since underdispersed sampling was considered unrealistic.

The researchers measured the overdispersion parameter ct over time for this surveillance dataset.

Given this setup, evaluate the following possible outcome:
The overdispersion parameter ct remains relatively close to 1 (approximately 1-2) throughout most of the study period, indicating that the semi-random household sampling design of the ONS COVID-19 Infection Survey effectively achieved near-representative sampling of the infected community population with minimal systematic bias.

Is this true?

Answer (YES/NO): YES